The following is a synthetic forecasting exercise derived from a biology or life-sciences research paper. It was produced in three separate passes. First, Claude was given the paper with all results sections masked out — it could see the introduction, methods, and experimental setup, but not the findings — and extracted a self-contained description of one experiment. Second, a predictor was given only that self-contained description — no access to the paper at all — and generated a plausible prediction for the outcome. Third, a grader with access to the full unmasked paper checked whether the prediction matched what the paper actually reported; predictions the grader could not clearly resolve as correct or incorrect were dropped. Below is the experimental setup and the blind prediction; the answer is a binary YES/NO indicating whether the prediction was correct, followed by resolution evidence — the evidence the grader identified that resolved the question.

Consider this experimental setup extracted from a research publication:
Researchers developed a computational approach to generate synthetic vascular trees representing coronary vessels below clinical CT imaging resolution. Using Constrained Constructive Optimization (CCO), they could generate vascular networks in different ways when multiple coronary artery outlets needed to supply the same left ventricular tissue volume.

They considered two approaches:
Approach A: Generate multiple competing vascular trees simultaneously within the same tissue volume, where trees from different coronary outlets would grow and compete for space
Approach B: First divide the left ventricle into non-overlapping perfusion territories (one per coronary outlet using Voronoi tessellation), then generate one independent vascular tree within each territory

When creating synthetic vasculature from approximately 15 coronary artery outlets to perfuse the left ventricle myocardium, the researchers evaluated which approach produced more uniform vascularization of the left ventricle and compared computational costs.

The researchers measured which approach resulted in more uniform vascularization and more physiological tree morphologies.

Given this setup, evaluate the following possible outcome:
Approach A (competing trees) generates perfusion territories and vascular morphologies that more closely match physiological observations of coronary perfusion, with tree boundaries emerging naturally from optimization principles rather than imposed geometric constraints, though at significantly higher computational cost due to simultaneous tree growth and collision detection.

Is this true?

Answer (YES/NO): NO